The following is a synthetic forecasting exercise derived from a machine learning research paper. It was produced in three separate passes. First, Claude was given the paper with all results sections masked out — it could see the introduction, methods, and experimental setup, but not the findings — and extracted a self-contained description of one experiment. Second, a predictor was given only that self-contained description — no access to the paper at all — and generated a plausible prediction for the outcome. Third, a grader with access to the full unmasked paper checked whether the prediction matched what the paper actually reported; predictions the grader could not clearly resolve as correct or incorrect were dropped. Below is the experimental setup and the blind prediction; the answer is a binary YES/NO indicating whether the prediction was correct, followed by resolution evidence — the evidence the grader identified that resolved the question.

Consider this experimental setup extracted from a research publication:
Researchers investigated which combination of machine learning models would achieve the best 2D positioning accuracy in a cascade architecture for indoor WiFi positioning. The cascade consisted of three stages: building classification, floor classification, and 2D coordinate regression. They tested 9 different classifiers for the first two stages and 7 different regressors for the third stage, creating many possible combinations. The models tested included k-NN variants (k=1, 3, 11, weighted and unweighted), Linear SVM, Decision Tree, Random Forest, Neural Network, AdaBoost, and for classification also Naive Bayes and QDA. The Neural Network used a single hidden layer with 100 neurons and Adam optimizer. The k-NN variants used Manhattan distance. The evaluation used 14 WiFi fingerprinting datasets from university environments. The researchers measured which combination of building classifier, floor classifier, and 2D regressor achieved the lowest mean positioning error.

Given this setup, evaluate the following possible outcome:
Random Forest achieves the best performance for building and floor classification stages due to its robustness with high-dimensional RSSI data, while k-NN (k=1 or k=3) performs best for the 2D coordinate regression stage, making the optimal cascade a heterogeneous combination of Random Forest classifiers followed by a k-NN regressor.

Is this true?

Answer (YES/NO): NO